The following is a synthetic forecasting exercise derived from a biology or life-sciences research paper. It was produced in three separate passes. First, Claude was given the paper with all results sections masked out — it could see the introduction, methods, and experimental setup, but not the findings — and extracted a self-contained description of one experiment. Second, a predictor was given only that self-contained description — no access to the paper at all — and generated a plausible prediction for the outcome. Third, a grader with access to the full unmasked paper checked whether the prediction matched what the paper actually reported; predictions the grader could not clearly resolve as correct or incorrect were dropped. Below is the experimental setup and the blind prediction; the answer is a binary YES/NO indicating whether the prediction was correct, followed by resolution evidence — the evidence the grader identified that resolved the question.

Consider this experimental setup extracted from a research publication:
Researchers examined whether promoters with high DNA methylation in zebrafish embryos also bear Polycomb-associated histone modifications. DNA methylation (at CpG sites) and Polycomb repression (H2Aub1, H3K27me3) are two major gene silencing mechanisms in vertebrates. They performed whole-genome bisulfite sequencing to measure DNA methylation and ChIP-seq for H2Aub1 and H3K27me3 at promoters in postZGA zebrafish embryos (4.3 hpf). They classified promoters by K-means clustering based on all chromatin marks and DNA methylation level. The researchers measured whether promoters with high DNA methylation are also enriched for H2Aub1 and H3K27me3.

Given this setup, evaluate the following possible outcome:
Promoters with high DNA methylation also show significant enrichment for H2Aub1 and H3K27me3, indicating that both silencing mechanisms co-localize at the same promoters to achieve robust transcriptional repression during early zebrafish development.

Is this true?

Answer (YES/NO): NO